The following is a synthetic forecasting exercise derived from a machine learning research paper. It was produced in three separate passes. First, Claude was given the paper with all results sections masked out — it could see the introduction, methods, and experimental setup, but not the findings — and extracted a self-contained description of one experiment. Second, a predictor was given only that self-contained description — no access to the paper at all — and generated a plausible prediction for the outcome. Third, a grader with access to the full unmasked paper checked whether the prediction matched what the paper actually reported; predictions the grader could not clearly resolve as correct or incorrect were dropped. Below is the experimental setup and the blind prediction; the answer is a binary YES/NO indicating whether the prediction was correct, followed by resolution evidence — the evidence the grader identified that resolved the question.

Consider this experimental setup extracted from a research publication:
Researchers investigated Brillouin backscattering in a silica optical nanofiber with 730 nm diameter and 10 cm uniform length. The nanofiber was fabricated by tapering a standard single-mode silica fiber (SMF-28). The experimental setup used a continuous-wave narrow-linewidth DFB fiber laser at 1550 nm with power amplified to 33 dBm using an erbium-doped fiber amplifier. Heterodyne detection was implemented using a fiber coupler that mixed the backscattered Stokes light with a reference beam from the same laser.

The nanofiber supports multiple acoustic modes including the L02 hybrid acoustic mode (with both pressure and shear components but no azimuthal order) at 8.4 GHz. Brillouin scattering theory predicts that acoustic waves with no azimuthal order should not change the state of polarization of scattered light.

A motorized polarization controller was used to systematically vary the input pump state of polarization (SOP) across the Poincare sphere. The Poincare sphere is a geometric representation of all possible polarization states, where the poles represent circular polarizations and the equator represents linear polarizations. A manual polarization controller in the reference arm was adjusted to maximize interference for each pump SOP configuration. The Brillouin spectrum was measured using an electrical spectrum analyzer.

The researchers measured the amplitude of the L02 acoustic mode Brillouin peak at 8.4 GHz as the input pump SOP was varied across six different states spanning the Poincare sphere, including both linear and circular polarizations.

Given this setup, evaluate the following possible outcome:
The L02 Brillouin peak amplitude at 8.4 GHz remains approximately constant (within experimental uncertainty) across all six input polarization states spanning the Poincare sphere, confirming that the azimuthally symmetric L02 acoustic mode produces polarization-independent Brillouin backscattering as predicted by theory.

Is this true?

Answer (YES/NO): YES